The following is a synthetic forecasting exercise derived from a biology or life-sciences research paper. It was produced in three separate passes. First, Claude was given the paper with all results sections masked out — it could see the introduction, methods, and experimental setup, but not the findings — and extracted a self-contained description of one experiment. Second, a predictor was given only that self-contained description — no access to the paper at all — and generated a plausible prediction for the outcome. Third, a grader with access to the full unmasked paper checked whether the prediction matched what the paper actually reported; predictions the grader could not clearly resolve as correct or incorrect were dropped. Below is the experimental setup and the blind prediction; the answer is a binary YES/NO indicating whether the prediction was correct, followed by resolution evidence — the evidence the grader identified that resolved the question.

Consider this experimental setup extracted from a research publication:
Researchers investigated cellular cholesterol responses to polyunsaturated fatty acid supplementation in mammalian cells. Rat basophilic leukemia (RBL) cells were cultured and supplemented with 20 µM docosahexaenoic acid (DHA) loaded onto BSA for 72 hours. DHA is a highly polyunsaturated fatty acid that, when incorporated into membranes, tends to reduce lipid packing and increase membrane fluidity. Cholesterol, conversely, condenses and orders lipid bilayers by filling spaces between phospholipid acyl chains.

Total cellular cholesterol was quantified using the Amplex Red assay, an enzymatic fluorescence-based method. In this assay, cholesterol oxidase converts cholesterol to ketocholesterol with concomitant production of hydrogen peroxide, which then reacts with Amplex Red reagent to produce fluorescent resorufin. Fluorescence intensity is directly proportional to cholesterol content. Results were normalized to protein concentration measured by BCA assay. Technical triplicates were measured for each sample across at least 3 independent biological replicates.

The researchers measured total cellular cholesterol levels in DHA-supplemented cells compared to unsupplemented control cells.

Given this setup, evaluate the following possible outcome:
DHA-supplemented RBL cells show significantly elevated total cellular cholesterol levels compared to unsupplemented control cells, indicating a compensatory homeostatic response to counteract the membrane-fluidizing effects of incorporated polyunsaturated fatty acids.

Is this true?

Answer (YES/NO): YES